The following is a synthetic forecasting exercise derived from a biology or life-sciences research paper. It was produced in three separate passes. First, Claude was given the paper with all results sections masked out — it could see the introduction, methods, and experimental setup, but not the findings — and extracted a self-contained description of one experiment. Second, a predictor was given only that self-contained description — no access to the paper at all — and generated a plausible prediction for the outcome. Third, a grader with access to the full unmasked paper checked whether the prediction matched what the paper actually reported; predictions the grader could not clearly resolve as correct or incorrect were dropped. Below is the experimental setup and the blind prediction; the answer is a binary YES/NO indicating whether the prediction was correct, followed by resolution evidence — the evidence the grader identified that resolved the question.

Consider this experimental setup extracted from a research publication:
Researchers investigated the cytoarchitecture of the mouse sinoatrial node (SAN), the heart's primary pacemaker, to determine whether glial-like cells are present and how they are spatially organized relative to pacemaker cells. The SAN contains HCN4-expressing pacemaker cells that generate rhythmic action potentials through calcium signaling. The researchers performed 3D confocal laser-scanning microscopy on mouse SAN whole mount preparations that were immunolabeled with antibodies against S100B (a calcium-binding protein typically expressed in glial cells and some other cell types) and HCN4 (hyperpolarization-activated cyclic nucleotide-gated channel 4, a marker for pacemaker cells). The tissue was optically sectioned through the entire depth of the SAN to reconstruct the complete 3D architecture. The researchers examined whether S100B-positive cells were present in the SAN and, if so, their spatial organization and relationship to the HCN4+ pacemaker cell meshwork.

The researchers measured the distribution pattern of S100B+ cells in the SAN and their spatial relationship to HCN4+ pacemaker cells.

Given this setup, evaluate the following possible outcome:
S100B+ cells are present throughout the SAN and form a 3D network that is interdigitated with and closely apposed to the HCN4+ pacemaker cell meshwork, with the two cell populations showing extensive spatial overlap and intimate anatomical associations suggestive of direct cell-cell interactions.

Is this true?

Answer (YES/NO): NO